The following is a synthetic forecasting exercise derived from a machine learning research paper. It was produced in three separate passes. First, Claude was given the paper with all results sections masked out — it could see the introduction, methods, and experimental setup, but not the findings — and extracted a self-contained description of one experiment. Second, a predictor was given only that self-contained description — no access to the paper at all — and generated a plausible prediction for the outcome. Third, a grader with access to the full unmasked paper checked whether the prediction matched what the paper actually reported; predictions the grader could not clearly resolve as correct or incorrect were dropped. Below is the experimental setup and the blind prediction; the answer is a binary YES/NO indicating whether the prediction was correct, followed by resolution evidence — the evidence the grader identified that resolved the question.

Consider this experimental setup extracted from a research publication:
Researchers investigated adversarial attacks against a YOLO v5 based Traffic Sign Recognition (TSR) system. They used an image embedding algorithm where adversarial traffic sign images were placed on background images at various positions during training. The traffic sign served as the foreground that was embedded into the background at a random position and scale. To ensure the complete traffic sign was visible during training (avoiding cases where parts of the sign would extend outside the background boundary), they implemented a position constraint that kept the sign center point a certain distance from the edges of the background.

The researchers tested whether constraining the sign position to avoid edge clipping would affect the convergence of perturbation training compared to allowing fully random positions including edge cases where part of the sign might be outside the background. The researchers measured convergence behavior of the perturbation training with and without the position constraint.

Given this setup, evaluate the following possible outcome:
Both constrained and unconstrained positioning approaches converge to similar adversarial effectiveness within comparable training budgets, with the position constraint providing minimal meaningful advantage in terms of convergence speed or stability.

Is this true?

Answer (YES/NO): NO